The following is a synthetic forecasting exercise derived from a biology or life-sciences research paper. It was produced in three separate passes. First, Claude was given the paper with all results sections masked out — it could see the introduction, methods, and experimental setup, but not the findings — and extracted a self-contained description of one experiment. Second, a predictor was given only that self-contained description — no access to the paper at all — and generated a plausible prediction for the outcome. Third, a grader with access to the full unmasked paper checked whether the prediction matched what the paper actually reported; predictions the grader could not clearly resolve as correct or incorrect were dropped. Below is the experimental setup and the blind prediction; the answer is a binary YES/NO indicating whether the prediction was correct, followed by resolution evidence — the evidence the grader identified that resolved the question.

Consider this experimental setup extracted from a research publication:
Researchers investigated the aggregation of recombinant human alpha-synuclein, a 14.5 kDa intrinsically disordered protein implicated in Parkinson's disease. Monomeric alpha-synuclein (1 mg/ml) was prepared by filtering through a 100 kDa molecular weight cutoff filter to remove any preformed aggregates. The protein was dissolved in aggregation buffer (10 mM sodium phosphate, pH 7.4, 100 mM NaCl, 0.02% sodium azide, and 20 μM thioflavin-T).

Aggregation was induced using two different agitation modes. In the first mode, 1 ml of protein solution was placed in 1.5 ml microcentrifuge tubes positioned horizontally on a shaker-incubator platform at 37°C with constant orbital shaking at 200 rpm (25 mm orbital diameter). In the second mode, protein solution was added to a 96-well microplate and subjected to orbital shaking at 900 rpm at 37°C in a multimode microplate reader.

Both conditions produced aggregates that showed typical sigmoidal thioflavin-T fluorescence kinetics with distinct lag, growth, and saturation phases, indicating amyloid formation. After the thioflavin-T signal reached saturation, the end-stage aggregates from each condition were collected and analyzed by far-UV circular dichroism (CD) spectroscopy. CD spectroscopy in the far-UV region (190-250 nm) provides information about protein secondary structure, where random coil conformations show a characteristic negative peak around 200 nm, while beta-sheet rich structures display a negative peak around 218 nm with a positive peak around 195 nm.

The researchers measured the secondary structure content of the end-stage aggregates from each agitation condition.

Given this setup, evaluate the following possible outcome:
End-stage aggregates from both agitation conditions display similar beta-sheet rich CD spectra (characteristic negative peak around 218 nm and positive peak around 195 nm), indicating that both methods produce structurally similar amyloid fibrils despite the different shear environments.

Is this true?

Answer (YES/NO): NO